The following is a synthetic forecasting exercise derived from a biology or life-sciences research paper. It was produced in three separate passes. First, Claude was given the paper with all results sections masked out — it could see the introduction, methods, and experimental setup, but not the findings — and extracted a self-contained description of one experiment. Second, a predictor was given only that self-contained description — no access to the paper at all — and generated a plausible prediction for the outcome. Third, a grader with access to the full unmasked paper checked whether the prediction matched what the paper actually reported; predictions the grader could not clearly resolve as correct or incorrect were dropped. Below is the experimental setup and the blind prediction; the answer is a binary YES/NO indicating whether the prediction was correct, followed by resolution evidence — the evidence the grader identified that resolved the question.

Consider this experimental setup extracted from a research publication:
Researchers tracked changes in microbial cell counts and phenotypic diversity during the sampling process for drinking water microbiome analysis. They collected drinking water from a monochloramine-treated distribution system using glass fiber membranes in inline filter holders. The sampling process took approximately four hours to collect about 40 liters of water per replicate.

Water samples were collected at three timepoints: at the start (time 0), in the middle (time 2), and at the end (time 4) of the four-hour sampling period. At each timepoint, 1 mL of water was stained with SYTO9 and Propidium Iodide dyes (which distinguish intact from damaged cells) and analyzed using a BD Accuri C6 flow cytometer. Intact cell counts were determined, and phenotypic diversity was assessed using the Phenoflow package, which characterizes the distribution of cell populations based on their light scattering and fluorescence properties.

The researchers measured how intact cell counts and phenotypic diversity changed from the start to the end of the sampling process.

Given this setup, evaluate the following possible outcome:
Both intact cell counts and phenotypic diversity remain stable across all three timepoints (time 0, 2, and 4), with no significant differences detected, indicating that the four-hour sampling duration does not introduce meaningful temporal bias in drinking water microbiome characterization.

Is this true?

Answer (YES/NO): NO